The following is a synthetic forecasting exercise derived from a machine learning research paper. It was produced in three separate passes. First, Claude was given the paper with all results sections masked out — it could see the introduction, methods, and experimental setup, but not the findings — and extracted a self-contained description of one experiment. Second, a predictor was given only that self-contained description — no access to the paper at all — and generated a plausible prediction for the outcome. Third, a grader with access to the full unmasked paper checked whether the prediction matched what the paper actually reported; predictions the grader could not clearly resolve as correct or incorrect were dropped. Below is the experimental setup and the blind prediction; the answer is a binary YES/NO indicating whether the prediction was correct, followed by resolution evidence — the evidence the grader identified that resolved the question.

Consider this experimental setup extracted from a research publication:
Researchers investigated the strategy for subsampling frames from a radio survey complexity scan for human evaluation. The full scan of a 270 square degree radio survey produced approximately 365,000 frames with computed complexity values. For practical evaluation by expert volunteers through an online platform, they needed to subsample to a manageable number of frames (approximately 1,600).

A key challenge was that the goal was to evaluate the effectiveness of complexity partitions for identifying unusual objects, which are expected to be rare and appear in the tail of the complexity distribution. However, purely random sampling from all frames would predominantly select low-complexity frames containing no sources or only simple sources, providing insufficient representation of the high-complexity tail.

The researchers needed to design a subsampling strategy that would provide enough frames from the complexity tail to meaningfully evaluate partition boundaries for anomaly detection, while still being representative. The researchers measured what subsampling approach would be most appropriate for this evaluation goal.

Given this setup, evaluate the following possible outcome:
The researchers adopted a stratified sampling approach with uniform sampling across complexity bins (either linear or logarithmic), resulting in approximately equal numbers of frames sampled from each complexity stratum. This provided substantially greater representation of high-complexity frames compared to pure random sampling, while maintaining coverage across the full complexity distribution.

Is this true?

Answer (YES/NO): NO